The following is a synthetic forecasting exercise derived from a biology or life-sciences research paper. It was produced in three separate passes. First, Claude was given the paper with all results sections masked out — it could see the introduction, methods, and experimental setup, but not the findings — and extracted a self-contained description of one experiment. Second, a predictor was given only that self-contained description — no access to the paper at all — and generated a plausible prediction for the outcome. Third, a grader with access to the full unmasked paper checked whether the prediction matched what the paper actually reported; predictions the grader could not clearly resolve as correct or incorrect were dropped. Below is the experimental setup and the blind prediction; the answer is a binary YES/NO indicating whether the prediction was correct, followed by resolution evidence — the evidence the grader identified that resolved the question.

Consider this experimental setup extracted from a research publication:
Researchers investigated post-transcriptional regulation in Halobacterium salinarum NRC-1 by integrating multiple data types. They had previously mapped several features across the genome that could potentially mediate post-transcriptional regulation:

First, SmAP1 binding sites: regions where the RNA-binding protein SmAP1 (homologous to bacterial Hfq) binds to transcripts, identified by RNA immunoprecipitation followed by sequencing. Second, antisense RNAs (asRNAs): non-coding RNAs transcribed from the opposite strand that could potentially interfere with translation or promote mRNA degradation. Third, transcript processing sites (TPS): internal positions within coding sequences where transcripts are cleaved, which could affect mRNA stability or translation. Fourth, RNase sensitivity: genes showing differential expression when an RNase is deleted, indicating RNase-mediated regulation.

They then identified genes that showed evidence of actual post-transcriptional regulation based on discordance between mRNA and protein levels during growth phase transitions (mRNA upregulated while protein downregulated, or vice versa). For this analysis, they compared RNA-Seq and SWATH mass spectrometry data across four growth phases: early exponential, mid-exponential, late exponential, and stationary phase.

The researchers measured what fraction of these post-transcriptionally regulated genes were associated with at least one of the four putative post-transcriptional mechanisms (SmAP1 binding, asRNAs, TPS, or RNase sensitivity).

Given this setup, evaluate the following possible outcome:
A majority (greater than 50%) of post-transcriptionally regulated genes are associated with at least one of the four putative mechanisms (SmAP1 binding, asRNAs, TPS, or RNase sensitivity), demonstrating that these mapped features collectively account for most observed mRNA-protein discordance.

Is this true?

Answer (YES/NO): YES